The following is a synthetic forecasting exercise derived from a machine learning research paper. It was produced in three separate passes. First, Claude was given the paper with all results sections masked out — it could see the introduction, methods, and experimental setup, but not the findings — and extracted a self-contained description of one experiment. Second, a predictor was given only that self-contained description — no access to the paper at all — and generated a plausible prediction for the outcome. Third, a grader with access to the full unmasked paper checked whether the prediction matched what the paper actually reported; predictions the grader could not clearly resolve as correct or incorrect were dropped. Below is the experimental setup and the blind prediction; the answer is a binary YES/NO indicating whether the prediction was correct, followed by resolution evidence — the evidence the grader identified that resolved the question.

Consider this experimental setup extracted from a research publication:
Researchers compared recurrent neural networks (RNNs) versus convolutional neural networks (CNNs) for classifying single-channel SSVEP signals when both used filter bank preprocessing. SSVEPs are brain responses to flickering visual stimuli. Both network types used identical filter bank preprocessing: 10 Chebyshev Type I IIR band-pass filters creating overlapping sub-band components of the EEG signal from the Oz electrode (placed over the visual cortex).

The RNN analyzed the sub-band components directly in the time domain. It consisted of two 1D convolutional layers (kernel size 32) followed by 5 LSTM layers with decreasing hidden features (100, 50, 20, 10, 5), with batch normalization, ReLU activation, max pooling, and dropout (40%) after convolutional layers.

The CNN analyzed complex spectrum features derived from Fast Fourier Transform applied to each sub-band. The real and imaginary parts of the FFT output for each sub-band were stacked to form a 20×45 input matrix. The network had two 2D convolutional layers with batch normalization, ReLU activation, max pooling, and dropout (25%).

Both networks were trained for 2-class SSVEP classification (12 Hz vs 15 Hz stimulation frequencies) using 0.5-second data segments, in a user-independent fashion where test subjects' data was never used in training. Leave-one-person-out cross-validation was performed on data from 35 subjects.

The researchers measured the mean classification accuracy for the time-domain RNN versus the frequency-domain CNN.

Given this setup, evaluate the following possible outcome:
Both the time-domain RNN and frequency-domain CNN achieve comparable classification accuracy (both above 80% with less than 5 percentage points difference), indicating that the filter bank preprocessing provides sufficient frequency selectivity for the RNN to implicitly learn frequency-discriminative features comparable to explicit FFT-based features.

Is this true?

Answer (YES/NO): YES